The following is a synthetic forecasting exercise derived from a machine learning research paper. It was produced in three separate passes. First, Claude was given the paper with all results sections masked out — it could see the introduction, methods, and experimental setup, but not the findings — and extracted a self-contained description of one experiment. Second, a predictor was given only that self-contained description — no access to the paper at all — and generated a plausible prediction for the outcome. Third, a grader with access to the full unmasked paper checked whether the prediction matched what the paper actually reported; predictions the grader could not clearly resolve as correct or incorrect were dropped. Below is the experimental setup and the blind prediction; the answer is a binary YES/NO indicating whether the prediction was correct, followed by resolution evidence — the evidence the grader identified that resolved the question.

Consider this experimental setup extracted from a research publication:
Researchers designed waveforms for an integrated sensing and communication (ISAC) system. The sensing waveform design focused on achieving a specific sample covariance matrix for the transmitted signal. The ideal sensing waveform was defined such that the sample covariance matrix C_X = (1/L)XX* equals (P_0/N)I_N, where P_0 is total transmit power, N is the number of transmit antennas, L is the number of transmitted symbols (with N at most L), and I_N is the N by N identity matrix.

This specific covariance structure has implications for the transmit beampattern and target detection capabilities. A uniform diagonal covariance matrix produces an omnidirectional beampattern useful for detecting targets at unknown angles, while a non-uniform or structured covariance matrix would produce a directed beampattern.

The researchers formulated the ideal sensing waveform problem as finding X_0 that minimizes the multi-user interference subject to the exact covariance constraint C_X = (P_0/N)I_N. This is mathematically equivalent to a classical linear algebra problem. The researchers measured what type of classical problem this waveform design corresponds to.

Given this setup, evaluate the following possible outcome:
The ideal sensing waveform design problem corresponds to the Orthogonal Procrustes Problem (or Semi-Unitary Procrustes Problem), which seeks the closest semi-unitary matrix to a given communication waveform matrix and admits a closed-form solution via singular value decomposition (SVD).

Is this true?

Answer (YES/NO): YES